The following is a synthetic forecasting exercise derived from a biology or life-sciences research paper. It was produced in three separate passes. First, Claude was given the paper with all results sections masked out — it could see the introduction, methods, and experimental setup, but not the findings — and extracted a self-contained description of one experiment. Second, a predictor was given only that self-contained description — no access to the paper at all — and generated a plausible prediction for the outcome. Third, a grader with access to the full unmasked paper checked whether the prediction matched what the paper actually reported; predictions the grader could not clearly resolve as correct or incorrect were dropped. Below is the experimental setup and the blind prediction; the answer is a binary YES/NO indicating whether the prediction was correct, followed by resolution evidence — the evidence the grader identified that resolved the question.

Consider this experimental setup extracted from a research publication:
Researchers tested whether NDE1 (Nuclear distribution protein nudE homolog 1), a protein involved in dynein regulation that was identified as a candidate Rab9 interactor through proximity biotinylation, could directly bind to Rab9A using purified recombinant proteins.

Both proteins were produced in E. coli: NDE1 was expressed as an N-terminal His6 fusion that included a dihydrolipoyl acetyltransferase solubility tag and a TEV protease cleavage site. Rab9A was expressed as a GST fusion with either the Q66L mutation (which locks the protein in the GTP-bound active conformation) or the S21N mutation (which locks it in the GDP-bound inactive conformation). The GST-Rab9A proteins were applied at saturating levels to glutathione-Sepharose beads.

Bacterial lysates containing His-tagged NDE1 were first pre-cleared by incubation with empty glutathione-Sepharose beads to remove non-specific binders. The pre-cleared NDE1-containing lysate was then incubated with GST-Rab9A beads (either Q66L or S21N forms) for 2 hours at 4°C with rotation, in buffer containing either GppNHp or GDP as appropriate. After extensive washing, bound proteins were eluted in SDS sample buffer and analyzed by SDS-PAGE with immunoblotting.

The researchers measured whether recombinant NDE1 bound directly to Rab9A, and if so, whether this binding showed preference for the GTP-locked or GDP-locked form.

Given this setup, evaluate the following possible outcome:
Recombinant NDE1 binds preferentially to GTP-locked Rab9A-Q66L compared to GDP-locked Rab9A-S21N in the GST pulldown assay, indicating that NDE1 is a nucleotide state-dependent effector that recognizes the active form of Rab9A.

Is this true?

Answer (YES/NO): YES